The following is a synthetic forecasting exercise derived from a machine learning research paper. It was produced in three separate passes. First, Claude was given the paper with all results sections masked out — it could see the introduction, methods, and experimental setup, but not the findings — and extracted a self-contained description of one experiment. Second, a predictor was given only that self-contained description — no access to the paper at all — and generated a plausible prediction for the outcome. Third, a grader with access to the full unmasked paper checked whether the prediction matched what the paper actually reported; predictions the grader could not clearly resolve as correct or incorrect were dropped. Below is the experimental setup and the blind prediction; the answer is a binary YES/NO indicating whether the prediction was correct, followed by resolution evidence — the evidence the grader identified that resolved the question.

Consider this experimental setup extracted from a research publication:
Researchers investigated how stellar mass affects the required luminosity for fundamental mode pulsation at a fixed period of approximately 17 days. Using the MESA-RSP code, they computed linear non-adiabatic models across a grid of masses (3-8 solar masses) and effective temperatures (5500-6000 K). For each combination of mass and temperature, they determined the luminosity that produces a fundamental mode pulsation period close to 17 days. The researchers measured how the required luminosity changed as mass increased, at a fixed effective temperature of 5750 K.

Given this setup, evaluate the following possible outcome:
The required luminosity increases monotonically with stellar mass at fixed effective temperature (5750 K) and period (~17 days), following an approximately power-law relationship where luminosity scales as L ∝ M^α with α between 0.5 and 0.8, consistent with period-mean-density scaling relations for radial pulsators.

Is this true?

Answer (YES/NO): YES